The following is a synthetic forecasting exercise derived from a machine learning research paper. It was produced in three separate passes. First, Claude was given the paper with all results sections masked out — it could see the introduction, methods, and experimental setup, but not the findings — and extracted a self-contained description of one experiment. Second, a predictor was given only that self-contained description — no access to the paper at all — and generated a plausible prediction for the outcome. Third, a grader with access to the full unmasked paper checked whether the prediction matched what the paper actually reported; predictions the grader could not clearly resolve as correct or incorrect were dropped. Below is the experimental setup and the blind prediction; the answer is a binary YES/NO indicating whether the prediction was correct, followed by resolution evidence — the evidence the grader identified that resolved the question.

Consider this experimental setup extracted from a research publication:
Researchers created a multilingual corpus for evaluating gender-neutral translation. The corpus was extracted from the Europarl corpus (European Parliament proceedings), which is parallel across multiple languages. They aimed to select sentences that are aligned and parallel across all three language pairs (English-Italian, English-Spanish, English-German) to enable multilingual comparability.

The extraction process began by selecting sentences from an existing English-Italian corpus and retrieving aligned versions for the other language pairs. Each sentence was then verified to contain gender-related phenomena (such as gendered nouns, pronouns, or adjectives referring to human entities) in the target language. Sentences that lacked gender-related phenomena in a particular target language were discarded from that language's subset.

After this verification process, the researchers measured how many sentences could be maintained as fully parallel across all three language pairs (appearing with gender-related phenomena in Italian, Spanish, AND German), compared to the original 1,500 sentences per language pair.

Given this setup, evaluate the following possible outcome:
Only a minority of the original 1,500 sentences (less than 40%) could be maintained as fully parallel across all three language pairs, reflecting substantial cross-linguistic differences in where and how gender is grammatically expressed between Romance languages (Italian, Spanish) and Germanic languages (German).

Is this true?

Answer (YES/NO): NO